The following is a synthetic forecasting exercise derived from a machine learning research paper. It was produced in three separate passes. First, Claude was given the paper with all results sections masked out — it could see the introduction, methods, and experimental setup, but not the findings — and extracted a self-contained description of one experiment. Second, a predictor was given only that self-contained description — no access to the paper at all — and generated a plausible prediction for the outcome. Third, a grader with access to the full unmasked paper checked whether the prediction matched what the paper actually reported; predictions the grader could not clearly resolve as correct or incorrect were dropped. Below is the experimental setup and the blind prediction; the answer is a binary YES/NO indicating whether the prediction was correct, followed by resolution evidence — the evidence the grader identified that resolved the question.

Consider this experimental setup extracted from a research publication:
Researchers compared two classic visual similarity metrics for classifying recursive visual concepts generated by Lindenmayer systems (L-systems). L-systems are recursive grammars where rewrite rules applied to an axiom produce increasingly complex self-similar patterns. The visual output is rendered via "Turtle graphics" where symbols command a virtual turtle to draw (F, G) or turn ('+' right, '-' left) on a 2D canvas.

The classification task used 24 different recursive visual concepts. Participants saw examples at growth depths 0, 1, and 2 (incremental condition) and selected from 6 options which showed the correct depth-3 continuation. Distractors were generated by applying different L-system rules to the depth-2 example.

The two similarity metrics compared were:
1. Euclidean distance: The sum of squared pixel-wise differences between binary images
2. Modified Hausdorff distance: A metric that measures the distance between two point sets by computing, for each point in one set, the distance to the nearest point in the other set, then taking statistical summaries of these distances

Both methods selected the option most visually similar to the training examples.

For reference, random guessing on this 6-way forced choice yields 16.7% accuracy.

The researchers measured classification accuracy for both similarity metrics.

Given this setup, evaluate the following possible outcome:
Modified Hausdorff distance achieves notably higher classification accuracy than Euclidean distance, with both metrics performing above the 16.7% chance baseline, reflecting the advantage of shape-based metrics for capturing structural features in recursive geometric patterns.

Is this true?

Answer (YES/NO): NO